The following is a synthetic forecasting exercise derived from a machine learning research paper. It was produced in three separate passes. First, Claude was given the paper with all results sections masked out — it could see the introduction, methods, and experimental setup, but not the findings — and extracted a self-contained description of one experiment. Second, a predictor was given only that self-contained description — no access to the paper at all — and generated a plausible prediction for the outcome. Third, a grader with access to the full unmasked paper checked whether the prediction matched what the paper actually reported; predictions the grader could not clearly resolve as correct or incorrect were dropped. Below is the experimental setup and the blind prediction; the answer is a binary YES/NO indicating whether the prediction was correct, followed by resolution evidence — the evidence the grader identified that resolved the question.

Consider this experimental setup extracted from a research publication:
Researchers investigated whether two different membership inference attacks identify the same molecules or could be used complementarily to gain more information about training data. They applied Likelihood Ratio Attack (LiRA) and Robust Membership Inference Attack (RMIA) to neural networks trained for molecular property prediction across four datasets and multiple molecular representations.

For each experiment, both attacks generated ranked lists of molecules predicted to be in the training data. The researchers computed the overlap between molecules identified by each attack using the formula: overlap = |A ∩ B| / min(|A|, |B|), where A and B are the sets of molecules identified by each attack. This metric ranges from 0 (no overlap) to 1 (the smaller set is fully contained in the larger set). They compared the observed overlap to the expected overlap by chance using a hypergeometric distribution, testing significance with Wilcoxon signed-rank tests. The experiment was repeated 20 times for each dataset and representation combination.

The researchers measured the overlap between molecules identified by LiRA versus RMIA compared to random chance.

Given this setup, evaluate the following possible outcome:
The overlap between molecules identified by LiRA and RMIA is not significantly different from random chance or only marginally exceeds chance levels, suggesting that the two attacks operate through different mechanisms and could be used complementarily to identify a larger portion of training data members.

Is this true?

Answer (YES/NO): NO